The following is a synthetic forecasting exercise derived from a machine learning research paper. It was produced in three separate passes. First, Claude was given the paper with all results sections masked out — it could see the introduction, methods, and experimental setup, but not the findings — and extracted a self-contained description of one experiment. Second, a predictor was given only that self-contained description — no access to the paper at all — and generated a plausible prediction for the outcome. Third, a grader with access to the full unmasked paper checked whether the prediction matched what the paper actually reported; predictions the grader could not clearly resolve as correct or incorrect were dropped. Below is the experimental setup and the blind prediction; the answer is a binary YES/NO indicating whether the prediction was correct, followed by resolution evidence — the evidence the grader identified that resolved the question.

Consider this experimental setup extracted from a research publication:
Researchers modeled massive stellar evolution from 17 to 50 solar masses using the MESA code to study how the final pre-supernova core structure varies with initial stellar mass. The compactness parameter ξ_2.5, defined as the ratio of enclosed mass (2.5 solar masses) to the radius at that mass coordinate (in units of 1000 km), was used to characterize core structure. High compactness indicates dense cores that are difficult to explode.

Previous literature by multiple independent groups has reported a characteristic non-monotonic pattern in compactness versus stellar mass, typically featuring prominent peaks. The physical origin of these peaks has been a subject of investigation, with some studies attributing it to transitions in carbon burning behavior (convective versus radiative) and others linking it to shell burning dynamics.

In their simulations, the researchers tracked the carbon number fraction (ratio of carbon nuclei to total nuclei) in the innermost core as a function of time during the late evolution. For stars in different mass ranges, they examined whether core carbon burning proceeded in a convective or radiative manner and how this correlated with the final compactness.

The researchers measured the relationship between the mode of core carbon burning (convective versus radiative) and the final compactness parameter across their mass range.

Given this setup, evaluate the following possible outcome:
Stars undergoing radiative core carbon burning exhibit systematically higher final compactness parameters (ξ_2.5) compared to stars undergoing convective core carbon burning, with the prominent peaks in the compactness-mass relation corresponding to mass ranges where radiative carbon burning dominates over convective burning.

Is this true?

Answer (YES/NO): NO